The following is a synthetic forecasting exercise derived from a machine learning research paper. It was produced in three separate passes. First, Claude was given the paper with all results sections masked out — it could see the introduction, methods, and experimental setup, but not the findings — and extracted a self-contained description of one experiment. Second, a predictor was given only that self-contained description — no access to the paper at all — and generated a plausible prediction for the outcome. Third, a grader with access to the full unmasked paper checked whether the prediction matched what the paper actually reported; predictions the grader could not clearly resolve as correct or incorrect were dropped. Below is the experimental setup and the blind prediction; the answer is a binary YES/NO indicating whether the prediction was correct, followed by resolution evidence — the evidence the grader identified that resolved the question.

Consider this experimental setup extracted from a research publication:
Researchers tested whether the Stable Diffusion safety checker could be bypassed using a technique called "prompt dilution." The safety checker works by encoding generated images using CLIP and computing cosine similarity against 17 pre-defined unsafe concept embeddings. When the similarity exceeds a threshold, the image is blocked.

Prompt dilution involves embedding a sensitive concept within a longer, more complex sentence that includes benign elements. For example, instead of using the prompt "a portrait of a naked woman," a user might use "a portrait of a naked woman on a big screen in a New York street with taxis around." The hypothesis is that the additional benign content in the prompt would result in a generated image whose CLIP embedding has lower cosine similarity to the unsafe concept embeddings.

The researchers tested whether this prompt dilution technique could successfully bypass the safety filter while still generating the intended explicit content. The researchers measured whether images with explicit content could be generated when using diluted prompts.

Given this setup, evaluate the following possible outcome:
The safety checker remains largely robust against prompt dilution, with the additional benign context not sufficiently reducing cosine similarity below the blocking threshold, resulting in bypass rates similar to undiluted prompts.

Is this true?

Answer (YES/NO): NO